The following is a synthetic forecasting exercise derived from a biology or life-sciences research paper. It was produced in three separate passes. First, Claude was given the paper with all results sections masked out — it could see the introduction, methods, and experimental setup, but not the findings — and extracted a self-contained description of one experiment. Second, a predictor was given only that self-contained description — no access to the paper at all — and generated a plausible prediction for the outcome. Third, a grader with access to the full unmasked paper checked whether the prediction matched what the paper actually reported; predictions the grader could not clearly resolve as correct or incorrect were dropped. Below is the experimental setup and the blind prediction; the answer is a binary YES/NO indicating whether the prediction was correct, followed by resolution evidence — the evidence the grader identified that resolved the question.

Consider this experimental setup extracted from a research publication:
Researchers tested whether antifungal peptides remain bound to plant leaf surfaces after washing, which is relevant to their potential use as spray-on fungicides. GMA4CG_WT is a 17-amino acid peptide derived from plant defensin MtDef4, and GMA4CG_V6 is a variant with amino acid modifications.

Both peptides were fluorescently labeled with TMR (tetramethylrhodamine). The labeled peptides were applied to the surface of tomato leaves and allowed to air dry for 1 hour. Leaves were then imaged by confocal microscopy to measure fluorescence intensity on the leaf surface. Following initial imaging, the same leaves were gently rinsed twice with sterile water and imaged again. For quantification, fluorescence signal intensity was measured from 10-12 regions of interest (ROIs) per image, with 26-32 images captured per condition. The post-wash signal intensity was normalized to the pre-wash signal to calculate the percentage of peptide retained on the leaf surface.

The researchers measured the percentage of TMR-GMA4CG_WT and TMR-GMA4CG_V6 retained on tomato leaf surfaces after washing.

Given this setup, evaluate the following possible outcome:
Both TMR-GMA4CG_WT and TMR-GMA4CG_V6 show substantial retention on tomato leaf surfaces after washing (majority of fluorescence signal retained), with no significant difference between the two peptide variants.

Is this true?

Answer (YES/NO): NO